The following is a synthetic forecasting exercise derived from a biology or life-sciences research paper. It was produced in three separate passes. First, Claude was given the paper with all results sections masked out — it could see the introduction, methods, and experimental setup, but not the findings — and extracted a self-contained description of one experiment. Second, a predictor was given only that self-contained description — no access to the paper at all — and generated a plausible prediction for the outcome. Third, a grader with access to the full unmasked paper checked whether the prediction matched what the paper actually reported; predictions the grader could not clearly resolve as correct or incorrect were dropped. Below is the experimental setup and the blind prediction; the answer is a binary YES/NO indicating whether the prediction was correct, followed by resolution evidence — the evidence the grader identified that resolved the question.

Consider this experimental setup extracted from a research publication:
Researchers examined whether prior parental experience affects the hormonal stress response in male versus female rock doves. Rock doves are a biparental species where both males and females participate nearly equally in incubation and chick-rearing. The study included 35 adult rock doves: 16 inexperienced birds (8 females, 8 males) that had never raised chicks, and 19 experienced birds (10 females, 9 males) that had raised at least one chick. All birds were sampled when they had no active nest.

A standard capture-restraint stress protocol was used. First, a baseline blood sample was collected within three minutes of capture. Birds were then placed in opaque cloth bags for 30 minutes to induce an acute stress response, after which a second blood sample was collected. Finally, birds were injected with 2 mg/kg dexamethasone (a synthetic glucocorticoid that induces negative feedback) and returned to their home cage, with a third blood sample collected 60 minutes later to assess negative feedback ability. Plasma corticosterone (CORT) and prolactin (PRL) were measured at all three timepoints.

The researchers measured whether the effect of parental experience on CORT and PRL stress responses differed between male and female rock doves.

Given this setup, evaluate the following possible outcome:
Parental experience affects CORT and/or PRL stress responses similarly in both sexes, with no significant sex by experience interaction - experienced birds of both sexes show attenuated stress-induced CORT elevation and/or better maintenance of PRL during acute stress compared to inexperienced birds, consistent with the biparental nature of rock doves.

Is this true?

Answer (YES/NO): NO